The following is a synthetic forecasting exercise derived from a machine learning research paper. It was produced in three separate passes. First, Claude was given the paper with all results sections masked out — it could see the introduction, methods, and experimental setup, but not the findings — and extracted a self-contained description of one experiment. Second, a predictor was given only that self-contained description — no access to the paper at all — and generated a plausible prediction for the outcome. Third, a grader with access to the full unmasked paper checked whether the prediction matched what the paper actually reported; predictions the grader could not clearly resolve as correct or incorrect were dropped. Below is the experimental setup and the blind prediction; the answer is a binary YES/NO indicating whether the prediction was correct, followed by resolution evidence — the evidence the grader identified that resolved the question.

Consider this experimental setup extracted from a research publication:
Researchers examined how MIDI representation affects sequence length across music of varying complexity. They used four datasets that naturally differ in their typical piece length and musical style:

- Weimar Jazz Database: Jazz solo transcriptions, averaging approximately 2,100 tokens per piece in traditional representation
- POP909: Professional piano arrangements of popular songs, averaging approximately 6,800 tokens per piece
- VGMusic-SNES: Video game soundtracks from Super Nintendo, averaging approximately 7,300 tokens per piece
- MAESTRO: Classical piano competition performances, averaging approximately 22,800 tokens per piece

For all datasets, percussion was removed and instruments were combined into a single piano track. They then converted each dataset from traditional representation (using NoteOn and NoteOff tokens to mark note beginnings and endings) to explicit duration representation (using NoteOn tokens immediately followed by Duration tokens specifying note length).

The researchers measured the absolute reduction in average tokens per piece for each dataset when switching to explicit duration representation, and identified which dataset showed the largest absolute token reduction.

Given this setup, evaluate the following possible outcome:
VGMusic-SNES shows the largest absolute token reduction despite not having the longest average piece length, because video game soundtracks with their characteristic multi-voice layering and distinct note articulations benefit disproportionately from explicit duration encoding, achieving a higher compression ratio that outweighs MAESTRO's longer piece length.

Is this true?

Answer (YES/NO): YES